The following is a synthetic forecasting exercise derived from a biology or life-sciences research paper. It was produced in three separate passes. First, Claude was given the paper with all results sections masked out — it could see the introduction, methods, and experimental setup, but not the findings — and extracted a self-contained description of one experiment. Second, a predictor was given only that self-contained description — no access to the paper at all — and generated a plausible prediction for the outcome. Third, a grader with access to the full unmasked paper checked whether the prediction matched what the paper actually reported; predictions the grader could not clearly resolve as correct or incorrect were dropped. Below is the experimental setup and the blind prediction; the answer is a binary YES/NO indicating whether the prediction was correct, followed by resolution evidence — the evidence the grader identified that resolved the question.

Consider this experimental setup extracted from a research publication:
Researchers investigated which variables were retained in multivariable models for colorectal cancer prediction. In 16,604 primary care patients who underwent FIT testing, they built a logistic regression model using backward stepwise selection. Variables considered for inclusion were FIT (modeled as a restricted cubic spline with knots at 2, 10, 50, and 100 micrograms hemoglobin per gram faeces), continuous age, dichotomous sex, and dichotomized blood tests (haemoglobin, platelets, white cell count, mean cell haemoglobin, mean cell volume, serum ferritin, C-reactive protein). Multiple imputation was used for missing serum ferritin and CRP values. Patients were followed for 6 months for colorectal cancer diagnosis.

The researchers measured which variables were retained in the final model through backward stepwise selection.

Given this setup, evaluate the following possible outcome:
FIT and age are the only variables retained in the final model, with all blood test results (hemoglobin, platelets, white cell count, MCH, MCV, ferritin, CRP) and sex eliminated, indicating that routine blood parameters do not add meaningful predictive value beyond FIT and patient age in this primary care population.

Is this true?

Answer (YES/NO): NO